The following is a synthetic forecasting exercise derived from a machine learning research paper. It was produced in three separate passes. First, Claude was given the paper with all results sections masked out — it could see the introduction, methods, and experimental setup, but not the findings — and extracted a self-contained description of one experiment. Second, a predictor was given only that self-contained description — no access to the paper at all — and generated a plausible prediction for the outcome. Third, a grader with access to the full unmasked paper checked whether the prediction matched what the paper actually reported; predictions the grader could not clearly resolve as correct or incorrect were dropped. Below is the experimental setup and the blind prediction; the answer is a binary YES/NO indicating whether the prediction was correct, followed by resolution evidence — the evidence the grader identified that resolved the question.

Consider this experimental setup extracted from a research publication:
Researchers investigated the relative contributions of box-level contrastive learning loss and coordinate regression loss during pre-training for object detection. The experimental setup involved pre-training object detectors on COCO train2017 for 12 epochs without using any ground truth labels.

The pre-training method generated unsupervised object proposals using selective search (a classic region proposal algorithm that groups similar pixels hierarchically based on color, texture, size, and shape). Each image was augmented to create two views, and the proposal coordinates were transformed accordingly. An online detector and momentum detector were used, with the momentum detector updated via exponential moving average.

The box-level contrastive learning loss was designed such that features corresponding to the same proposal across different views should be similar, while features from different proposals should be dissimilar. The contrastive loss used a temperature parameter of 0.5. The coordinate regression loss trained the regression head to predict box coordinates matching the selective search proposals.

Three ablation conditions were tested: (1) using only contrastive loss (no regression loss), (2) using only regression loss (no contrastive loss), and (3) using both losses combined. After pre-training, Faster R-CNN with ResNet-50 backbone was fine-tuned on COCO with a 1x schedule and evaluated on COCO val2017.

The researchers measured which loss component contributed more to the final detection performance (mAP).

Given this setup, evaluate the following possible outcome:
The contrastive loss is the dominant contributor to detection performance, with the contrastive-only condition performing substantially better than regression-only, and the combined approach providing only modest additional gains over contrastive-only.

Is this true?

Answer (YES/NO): NO